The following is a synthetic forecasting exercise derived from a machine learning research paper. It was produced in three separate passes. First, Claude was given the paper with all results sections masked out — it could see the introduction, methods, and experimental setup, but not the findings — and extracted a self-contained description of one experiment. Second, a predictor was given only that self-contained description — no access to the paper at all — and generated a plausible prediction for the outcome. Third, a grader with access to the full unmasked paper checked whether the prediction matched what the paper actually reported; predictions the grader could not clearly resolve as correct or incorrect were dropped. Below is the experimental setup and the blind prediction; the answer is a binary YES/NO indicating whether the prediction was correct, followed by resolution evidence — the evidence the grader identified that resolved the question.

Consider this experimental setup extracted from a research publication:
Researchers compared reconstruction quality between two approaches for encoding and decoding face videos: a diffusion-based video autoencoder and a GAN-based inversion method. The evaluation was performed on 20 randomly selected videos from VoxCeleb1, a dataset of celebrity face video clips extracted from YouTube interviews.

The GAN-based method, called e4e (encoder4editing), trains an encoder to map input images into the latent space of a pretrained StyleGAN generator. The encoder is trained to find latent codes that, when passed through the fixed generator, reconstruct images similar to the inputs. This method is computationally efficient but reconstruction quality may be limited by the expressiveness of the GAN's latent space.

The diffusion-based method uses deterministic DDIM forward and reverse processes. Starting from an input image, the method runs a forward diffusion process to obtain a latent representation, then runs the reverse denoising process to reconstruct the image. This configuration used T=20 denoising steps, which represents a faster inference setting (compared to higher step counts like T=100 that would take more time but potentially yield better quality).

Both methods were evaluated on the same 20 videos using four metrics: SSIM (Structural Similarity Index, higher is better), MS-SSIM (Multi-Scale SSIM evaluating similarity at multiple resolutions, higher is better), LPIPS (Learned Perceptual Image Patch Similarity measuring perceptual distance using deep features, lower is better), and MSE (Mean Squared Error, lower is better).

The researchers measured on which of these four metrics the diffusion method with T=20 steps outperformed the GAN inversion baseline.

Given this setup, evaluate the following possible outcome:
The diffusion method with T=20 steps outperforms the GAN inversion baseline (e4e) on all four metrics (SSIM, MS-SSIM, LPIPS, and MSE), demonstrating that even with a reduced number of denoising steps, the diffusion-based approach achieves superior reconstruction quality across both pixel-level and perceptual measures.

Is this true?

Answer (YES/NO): NO